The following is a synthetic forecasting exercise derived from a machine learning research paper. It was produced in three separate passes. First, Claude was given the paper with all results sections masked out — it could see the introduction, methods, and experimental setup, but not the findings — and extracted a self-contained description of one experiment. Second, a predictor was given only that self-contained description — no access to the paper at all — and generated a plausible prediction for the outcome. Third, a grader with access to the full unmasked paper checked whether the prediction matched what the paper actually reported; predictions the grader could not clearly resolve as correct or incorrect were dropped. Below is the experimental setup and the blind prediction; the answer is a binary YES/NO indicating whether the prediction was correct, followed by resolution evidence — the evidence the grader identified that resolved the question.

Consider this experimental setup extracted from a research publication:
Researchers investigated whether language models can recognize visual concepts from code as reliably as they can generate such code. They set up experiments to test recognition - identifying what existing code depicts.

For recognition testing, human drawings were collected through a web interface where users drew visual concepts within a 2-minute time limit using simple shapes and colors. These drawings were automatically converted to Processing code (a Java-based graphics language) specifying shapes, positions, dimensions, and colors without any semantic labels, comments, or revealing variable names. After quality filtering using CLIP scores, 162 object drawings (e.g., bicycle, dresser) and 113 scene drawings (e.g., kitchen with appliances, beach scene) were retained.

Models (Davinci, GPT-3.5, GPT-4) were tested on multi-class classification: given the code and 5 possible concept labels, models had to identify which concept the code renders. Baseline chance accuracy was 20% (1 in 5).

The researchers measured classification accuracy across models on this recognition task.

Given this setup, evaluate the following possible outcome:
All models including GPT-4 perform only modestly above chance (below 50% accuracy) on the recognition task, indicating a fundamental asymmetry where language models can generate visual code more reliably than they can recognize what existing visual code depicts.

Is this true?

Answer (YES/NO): YES